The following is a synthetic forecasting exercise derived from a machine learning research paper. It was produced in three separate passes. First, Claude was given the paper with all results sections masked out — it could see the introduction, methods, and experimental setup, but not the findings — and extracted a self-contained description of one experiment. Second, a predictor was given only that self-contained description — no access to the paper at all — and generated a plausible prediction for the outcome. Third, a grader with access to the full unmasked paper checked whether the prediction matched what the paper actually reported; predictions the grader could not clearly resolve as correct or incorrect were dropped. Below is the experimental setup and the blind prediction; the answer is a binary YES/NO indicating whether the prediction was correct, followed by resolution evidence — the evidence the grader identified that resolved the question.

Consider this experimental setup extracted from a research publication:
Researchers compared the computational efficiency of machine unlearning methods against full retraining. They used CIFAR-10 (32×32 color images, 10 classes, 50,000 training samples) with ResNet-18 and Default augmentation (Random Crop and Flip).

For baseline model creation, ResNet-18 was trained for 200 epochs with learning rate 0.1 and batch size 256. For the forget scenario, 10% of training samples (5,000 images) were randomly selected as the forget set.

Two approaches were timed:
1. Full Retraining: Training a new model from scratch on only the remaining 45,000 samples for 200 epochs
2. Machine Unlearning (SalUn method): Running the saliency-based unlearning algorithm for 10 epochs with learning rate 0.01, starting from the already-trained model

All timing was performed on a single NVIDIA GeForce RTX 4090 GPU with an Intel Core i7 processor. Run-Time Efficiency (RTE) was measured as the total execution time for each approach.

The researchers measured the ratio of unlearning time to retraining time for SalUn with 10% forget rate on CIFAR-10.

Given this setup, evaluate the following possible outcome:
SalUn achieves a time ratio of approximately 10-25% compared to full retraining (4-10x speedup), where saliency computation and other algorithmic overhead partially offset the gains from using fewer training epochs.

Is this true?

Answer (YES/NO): YES